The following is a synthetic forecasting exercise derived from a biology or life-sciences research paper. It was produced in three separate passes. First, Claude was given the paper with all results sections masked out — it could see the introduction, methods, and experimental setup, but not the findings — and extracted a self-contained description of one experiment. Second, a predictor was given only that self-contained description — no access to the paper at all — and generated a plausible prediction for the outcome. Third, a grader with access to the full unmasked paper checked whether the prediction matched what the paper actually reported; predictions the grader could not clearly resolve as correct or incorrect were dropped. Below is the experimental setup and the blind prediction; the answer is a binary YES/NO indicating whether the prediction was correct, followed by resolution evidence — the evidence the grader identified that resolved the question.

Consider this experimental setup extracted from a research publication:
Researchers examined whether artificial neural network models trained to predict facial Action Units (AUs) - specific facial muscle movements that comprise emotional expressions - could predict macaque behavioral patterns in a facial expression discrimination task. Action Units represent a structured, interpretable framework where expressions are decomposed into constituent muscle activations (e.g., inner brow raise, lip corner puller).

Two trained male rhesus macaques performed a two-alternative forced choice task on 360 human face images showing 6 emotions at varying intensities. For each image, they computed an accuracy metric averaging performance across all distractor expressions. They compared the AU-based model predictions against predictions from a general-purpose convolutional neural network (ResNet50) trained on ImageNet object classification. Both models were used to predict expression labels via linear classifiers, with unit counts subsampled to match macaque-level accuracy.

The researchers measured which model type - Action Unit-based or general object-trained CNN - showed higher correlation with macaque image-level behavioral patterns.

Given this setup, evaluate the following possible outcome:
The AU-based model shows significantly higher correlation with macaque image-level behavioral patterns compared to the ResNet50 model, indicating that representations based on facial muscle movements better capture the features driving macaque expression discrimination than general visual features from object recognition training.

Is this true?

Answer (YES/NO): NO